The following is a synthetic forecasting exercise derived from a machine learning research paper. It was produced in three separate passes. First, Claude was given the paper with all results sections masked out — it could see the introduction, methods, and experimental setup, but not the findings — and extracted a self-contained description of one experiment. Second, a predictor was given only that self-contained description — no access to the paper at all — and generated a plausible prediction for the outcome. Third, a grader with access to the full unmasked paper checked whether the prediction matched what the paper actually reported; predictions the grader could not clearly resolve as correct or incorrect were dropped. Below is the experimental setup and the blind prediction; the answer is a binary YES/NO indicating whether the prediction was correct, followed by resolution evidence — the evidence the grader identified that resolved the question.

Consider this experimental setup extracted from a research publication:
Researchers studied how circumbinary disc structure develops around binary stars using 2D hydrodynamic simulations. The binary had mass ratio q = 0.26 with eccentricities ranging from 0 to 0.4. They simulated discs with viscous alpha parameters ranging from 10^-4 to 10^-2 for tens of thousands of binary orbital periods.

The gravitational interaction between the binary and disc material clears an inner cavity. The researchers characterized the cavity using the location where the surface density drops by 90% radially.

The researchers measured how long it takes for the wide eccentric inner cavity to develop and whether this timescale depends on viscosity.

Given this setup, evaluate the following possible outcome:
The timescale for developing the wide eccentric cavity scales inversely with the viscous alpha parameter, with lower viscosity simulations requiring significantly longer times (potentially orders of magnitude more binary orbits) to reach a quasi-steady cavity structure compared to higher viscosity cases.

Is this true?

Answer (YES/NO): NO